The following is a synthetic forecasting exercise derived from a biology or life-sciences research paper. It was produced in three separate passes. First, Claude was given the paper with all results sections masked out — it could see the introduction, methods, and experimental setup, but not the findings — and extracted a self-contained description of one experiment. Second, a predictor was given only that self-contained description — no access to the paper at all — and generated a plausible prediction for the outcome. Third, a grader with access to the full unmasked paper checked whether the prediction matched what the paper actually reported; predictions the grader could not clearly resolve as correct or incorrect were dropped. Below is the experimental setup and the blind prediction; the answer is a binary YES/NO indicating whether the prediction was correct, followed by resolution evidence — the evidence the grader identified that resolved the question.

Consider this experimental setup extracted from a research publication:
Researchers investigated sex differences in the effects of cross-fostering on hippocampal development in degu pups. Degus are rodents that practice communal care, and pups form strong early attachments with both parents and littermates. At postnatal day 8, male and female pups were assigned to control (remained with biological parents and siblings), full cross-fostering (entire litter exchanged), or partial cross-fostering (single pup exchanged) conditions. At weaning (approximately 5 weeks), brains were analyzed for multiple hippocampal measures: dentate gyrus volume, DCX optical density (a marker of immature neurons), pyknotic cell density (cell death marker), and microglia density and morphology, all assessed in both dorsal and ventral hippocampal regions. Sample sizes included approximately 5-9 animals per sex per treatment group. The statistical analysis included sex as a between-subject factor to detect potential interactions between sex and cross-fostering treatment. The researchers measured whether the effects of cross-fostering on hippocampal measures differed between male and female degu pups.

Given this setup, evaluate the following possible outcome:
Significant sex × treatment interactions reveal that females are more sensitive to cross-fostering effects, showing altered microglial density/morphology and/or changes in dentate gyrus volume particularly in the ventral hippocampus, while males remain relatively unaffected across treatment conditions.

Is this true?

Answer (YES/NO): NO